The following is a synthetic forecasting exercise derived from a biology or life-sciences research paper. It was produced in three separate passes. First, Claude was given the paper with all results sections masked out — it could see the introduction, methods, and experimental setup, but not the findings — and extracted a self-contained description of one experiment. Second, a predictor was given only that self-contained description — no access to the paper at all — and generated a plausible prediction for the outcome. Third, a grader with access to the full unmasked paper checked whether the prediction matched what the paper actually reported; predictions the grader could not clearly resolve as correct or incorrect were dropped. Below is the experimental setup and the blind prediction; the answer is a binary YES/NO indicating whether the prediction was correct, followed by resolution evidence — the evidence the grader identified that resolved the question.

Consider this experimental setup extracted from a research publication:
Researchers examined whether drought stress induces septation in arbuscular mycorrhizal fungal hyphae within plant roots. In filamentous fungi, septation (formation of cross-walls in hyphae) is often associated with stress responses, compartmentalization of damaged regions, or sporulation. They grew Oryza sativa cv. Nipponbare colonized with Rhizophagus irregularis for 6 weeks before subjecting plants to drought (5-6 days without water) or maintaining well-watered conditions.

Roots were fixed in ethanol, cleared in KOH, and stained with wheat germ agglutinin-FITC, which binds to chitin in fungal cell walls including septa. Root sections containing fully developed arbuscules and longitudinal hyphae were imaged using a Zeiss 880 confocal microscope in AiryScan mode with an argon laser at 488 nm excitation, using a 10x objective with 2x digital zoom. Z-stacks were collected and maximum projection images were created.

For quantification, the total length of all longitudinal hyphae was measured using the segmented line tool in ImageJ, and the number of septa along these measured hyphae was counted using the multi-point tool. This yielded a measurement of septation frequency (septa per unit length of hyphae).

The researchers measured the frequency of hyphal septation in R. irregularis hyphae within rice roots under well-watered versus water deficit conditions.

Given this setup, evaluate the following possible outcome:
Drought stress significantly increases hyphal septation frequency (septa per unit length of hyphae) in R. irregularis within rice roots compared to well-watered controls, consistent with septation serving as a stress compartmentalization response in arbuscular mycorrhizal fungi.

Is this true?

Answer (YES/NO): YES